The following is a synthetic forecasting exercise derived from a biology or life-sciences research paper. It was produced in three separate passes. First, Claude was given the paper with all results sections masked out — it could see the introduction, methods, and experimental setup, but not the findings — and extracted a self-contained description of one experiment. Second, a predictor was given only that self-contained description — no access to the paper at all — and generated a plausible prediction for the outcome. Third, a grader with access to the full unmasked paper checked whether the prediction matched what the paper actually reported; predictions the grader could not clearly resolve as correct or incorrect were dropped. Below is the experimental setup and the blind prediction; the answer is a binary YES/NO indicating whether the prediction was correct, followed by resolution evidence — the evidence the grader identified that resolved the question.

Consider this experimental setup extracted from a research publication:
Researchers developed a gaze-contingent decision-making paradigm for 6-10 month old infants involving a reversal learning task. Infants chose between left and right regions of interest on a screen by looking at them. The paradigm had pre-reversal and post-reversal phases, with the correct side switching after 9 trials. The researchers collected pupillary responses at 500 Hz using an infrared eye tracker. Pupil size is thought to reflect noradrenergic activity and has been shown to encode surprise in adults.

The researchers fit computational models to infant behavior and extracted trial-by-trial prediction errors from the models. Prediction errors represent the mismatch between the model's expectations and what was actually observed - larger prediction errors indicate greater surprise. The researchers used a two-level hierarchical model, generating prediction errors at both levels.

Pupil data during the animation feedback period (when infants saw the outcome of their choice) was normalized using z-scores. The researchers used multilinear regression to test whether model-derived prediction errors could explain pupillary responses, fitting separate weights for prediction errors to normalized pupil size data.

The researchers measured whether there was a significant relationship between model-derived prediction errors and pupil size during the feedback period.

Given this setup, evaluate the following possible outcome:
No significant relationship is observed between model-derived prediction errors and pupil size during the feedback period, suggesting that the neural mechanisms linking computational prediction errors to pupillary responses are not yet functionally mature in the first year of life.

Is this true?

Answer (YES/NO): NO